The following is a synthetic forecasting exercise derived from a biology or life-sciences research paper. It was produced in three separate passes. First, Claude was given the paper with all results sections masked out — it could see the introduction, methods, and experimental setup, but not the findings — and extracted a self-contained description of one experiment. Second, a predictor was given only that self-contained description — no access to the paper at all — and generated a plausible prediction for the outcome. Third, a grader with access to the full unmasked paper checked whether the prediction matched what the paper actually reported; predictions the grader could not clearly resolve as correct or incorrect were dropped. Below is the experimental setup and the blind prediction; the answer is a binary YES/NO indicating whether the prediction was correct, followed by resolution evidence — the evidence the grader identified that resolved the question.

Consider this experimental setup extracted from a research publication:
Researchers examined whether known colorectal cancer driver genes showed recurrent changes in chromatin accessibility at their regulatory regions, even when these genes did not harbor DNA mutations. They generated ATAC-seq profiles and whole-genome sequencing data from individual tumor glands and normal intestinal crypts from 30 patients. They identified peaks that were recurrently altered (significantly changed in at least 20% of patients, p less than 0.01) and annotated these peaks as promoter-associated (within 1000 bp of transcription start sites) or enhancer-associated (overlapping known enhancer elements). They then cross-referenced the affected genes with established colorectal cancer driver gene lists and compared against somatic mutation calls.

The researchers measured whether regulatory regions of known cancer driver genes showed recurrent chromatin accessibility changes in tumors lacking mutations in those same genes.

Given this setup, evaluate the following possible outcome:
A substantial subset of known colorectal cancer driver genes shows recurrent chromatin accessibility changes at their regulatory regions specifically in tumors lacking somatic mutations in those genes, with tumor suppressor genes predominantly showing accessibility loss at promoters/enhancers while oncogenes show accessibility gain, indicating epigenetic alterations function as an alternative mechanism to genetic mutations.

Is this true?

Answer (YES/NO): YES